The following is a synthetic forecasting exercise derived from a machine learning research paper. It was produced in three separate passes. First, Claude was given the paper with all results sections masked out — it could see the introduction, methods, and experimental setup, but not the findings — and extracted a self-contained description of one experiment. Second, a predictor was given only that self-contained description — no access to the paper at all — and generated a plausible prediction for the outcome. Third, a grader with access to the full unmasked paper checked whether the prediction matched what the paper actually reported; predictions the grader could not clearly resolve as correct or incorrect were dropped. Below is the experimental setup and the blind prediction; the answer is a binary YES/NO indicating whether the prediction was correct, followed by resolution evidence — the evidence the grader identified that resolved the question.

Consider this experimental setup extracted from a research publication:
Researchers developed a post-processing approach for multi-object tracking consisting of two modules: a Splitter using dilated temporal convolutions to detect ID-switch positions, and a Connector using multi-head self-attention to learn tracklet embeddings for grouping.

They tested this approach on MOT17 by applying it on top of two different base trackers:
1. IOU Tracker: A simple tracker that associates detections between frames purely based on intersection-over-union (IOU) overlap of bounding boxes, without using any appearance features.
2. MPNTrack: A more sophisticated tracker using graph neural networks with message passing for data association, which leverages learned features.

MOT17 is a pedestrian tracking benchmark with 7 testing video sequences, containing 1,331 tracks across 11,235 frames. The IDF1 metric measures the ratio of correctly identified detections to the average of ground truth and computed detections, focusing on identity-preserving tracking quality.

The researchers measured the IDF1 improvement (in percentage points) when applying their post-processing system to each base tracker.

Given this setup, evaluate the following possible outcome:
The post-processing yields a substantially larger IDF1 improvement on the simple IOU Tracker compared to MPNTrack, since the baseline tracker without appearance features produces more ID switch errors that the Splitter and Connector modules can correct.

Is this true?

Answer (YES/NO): YES